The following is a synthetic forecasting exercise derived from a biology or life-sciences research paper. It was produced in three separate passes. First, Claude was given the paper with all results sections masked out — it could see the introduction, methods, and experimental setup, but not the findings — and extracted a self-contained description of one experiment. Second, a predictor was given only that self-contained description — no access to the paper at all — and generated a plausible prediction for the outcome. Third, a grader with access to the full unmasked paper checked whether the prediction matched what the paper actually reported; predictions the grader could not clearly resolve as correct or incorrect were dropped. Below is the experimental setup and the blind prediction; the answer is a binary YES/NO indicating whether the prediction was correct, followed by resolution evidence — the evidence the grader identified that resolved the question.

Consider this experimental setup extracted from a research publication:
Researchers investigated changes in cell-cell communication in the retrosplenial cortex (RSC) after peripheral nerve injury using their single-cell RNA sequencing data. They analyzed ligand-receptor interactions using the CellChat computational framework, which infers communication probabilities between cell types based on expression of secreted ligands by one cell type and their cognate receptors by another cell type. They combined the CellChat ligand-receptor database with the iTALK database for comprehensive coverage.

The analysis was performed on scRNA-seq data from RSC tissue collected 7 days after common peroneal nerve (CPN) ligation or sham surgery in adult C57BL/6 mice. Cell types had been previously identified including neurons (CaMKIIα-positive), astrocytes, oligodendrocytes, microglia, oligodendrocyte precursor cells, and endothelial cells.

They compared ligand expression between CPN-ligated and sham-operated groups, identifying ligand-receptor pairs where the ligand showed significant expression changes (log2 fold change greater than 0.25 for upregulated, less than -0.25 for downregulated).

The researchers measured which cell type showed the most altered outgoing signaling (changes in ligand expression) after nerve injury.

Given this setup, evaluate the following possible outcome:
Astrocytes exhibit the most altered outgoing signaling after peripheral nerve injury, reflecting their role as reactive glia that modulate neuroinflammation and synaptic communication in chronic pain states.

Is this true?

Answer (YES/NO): NO